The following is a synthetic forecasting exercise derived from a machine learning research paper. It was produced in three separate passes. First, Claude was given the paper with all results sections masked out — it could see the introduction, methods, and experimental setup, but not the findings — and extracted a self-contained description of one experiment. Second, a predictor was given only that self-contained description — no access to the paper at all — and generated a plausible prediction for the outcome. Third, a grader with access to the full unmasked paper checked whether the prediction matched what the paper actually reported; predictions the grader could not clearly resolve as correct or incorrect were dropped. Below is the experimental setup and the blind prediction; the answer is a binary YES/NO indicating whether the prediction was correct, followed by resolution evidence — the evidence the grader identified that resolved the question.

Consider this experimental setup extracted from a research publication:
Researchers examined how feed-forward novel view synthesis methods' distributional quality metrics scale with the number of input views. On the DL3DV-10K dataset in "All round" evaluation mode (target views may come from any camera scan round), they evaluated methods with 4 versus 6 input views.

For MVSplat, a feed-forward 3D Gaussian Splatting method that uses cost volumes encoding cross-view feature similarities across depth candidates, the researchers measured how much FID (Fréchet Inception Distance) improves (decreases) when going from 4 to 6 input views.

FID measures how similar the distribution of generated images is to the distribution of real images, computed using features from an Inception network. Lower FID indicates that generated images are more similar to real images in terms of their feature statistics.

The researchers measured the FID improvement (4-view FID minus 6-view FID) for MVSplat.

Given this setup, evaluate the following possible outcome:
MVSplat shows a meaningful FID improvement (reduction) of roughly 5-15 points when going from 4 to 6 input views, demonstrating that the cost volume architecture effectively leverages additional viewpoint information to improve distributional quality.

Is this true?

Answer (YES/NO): NO